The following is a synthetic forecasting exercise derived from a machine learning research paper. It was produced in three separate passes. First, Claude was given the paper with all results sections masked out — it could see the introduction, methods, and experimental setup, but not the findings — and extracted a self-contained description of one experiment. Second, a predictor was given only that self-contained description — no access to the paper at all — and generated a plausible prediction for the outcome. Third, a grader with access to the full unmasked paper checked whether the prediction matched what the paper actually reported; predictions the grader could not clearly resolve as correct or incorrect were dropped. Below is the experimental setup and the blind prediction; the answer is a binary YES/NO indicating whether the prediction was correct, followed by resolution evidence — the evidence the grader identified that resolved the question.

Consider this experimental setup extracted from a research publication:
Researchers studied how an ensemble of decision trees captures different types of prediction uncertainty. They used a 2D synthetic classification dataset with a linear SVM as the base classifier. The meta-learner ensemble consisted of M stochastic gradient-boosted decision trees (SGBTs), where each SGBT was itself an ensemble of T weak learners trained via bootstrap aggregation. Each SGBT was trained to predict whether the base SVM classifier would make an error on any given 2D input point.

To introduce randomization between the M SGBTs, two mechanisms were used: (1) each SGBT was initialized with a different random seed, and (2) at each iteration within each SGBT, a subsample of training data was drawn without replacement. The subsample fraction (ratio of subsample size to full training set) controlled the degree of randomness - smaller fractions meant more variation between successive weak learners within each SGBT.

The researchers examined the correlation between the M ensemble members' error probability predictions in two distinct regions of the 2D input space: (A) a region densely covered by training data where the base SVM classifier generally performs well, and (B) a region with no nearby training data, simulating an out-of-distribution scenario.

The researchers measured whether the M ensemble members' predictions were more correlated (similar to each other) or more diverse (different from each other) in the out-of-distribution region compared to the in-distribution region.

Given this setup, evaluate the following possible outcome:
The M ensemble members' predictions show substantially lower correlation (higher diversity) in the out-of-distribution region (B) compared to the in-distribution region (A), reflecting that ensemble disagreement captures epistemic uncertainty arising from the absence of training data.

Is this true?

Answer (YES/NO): YES